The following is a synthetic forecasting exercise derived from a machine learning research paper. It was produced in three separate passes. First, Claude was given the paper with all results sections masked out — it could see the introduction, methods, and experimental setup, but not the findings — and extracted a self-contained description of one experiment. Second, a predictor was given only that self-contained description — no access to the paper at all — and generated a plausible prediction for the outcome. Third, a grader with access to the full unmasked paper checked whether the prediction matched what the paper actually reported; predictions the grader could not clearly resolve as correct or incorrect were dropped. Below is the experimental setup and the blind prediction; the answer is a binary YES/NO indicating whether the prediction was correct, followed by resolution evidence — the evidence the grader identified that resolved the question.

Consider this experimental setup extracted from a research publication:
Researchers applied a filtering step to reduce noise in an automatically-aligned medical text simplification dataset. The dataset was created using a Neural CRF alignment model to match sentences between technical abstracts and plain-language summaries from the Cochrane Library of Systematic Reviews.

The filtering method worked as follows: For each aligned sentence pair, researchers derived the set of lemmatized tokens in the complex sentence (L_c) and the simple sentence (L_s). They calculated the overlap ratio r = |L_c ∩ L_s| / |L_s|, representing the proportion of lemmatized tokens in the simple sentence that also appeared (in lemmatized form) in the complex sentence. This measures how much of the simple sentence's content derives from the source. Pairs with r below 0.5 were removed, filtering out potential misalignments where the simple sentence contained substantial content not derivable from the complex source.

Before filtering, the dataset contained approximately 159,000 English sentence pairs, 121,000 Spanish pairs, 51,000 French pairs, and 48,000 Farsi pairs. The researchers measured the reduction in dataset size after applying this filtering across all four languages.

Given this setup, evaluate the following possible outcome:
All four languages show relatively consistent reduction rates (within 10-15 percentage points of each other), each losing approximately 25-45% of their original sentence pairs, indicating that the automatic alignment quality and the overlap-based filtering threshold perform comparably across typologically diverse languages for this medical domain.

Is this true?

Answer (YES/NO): NO